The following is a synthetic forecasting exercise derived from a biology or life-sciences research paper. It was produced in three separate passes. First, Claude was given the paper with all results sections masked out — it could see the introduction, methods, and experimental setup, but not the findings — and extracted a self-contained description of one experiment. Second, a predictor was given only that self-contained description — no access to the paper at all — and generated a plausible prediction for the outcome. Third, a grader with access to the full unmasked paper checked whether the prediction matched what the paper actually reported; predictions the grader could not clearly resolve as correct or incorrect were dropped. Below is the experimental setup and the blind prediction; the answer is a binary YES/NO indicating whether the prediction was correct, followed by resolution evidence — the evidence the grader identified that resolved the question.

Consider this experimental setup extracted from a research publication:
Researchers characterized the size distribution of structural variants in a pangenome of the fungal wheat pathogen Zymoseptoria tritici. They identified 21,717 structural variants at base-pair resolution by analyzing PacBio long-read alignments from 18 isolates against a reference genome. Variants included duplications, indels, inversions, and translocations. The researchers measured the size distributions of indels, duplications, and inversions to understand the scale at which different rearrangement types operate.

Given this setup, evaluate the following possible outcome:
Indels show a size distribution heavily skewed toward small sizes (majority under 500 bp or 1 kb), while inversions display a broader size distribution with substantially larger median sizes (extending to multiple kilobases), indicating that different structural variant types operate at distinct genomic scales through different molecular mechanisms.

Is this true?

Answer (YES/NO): YES